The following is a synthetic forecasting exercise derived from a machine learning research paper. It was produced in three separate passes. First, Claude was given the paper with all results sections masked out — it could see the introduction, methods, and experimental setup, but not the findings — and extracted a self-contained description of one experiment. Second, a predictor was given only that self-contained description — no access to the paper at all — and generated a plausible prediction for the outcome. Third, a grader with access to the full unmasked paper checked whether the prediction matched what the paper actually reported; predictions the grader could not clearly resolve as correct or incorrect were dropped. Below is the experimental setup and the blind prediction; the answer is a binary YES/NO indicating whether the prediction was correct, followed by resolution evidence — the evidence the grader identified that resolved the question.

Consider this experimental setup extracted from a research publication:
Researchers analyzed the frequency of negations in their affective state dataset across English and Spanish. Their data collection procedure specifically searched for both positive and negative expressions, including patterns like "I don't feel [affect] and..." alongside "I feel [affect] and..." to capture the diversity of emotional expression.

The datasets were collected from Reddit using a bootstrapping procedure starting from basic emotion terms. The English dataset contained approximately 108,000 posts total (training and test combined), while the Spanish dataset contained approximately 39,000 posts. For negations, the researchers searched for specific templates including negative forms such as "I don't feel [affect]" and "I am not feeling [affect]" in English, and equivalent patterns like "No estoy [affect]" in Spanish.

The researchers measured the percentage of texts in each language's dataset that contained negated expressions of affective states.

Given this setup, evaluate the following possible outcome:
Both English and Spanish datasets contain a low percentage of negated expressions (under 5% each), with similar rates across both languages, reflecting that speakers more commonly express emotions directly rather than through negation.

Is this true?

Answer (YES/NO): NO